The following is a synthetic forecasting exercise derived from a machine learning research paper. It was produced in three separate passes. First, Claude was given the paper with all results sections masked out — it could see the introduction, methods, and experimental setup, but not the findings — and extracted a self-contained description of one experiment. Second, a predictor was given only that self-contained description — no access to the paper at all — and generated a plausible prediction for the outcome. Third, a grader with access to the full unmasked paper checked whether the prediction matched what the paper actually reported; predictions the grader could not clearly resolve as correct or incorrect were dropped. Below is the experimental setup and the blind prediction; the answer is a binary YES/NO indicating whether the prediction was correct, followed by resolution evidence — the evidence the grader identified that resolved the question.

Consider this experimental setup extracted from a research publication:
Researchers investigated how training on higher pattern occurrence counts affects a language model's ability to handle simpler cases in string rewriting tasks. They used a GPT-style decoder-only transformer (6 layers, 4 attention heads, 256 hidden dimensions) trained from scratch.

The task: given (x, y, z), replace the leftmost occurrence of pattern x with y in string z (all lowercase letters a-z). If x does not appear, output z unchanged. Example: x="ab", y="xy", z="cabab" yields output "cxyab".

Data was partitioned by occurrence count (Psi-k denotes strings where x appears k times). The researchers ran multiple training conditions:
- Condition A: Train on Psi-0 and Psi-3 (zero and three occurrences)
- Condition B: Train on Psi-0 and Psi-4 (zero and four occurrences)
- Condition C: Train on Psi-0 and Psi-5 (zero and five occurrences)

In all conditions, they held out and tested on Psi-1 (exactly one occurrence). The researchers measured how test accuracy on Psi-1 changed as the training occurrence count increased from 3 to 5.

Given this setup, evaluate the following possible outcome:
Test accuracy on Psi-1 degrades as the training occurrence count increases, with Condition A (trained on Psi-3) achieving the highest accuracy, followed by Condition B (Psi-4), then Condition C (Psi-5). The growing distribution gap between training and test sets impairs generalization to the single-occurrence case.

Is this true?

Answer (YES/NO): YES